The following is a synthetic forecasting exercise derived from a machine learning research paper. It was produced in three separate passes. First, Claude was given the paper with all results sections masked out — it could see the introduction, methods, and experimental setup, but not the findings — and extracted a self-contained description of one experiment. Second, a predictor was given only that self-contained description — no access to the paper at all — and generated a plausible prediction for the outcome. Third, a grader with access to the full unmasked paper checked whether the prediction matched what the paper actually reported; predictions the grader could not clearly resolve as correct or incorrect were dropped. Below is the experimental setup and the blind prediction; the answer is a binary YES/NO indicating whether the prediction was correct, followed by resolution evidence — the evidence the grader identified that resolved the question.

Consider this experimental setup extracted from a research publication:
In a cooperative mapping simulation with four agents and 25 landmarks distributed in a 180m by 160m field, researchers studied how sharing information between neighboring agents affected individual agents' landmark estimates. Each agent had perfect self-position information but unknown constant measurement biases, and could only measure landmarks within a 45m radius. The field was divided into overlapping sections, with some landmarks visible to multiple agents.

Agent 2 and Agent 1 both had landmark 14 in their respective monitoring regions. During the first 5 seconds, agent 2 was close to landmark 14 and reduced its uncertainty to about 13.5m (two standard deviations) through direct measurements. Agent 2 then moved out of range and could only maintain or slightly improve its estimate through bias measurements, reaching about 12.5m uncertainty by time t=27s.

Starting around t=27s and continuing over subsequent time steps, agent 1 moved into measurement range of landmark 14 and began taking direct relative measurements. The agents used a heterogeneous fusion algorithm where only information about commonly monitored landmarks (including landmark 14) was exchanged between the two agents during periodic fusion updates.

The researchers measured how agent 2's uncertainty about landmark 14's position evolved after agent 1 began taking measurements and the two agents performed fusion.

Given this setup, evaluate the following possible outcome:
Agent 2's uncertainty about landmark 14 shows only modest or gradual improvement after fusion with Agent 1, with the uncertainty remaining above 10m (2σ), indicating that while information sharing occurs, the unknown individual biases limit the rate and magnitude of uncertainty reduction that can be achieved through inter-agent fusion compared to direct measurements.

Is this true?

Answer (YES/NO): NO